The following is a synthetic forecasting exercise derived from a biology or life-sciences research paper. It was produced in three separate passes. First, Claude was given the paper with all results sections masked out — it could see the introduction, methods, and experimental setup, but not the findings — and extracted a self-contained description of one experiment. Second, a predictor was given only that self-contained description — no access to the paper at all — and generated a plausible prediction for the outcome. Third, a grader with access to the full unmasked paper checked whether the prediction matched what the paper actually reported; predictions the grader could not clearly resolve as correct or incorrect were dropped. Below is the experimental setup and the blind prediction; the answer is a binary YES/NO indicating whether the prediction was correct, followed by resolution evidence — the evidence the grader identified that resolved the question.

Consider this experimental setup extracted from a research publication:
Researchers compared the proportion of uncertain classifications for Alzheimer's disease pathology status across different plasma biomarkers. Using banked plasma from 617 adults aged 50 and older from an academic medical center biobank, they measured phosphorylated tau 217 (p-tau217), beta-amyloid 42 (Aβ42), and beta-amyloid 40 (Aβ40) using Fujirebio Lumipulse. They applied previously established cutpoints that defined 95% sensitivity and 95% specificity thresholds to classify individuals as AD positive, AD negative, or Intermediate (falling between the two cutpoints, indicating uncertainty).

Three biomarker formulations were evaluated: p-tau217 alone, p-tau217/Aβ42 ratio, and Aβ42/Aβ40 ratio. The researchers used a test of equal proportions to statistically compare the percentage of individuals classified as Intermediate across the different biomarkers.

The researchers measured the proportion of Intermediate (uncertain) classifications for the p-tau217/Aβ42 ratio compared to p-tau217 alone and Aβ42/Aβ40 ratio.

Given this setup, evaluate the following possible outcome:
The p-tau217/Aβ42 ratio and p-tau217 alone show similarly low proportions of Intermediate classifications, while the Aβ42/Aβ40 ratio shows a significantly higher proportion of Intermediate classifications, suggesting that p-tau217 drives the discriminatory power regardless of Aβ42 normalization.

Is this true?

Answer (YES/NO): NO